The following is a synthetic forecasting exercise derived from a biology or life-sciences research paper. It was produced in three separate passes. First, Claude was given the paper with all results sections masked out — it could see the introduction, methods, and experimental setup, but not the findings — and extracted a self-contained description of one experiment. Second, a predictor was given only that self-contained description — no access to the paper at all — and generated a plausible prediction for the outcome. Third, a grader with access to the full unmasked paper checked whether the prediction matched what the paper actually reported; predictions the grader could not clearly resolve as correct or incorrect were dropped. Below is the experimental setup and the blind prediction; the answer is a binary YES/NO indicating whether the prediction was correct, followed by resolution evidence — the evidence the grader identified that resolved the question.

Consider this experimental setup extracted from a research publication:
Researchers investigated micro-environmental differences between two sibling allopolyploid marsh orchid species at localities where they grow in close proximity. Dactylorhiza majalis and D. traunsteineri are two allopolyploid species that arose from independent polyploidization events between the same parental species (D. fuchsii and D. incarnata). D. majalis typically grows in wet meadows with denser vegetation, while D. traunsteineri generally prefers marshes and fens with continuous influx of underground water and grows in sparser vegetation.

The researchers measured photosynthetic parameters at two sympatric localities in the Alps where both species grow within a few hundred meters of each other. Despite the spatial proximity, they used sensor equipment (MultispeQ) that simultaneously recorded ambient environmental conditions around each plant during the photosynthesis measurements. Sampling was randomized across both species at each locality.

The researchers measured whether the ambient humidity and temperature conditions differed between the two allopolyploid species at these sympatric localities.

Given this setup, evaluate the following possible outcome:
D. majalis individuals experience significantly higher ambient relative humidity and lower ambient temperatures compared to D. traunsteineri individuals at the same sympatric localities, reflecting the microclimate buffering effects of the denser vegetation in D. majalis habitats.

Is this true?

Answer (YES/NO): NO